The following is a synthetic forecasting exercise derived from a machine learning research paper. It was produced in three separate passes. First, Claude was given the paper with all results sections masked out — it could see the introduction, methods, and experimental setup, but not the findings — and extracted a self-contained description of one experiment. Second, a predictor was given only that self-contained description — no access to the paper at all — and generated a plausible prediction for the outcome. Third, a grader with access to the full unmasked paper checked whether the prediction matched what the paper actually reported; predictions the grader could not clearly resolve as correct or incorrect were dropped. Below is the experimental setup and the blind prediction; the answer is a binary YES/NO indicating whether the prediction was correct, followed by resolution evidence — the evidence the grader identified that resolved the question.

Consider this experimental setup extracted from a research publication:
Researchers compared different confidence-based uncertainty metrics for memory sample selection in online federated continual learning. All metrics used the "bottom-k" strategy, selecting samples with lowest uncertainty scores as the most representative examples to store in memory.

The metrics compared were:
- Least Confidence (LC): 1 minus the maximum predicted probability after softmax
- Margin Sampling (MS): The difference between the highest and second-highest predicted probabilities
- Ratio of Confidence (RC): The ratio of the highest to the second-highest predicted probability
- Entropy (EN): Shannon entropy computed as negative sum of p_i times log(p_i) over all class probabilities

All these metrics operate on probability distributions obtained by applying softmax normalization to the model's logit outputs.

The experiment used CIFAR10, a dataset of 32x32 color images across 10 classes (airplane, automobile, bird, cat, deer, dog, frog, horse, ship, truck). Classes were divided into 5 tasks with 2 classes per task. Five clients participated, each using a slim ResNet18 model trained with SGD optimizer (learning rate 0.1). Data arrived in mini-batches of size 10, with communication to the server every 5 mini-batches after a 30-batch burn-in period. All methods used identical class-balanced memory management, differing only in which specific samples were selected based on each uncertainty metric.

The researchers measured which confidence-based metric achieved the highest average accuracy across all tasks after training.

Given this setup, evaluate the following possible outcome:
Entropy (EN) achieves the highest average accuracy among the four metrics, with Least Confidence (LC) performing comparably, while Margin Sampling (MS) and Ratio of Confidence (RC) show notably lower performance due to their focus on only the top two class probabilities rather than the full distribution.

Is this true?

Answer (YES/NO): NO